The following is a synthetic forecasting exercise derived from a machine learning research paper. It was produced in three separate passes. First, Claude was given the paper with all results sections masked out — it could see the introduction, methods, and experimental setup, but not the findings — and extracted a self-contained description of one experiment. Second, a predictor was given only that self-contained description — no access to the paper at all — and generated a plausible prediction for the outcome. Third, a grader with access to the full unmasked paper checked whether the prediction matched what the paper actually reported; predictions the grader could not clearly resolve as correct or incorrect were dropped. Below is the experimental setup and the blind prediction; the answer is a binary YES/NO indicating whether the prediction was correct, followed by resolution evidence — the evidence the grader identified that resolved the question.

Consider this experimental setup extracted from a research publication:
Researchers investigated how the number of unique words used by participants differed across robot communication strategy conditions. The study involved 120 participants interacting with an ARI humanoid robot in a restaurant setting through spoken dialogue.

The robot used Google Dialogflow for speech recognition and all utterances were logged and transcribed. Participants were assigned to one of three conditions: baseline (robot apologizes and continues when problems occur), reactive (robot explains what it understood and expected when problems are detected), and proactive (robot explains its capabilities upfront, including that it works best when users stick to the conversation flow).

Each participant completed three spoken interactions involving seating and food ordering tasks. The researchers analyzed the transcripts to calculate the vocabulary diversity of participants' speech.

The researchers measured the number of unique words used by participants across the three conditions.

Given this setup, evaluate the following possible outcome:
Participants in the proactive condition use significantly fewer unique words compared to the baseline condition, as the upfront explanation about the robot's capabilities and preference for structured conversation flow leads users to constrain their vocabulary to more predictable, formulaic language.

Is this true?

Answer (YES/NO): NO